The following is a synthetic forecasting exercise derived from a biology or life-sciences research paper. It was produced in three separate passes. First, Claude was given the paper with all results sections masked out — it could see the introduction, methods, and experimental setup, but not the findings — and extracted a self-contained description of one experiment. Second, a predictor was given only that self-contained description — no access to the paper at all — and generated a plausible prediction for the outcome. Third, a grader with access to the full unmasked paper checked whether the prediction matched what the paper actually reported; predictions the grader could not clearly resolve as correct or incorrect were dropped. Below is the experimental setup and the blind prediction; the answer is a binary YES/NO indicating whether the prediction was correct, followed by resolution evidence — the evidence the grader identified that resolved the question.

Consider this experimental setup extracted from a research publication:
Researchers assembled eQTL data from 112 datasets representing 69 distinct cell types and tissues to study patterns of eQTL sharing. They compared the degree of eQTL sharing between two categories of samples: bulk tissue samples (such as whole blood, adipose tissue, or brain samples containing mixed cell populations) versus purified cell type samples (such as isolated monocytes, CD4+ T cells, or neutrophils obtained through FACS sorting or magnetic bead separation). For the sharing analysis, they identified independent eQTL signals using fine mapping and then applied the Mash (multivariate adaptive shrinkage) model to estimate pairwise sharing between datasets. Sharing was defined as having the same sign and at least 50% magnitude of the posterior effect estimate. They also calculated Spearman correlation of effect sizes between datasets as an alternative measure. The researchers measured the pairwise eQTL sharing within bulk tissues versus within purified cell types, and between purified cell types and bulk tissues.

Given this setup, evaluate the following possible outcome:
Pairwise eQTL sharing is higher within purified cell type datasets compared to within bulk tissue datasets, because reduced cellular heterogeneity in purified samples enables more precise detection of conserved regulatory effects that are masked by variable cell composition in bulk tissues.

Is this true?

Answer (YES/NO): NO